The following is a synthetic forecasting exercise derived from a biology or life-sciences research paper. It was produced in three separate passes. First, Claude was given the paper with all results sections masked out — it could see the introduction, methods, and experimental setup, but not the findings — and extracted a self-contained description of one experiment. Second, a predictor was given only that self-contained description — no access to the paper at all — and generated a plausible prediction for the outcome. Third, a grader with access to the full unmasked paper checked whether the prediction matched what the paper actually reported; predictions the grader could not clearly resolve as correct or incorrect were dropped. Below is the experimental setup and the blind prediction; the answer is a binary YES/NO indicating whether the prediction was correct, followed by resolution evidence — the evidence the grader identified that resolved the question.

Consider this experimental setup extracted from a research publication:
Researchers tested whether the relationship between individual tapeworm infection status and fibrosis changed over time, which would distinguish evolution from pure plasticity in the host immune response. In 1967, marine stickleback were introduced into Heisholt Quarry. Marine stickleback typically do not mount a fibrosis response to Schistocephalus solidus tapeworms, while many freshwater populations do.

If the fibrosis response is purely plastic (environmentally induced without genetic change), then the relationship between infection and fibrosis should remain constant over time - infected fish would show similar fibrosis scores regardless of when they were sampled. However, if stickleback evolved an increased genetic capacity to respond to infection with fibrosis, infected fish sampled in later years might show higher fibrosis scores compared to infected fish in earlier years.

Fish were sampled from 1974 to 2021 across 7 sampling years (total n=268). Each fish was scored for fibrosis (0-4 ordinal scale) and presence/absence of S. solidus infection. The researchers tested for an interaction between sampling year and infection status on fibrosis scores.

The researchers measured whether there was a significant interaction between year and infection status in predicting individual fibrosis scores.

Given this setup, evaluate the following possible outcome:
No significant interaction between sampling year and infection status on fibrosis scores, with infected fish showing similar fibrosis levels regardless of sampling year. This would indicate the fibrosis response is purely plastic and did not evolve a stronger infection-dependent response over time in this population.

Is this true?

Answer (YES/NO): NO